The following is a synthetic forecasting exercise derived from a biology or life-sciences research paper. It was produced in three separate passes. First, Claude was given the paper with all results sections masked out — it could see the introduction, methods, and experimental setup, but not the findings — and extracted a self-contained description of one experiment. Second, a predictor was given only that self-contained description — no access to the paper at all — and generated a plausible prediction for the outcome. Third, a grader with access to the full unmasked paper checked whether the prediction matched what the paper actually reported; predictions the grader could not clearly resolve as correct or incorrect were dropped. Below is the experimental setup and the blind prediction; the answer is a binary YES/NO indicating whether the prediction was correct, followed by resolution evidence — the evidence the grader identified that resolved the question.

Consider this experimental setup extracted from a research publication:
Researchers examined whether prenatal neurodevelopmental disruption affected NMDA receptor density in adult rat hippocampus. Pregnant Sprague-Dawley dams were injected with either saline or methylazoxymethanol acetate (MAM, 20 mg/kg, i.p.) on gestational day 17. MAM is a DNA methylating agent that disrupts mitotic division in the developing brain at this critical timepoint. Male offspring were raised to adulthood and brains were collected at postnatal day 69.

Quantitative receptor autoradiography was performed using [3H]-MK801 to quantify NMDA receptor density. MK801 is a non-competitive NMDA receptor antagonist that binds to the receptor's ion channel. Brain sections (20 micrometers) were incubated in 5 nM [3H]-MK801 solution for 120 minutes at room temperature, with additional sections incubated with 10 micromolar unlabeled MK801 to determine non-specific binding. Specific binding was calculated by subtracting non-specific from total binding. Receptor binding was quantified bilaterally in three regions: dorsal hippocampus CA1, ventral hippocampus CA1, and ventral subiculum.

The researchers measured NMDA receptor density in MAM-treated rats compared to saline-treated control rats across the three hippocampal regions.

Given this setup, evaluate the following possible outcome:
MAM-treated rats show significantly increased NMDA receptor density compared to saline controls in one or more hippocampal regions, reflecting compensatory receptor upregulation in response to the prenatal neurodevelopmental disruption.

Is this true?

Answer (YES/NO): YES